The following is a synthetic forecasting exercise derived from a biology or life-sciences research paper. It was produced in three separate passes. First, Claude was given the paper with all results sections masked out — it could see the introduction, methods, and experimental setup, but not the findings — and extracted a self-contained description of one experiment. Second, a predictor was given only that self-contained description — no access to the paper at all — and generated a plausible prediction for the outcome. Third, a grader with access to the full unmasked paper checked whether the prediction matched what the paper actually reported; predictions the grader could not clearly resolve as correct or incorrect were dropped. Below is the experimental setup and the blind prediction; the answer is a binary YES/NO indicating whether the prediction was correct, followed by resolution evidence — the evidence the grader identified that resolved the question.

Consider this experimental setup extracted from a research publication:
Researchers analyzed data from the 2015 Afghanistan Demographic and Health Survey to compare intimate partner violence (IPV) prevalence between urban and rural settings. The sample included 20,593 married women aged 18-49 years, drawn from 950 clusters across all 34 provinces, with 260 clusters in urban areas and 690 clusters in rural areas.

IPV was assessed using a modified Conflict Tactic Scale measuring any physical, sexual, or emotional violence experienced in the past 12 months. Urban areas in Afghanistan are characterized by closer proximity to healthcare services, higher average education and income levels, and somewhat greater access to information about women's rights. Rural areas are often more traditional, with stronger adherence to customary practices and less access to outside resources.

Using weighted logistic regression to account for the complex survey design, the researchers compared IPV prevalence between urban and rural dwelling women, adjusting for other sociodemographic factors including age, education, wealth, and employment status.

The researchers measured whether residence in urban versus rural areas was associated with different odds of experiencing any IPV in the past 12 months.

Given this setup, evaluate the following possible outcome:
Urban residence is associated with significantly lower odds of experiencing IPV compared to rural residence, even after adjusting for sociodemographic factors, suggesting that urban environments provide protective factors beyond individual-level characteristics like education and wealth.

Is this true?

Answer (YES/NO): YES